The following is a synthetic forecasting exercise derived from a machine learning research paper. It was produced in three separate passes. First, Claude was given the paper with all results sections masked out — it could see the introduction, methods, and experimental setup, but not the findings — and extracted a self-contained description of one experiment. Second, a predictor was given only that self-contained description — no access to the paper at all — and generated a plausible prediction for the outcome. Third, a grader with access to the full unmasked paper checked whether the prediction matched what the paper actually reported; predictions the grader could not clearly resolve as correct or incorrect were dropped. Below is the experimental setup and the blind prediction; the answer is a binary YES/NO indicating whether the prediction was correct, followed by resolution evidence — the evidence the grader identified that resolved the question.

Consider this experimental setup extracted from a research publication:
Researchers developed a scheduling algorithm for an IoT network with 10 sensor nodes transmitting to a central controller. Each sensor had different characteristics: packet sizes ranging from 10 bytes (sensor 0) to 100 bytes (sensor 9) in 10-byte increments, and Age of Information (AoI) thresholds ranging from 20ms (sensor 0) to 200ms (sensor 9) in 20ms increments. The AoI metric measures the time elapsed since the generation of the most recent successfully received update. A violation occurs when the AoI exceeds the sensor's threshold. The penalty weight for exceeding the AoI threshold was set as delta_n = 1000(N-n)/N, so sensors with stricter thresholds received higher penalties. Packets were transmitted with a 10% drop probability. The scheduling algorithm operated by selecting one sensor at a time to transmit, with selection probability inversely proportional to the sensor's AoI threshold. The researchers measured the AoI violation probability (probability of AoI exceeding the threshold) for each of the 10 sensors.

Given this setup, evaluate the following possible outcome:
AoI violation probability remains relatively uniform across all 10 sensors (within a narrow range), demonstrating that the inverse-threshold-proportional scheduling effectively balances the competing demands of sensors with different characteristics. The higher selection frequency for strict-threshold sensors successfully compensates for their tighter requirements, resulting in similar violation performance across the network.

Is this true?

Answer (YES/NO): NO